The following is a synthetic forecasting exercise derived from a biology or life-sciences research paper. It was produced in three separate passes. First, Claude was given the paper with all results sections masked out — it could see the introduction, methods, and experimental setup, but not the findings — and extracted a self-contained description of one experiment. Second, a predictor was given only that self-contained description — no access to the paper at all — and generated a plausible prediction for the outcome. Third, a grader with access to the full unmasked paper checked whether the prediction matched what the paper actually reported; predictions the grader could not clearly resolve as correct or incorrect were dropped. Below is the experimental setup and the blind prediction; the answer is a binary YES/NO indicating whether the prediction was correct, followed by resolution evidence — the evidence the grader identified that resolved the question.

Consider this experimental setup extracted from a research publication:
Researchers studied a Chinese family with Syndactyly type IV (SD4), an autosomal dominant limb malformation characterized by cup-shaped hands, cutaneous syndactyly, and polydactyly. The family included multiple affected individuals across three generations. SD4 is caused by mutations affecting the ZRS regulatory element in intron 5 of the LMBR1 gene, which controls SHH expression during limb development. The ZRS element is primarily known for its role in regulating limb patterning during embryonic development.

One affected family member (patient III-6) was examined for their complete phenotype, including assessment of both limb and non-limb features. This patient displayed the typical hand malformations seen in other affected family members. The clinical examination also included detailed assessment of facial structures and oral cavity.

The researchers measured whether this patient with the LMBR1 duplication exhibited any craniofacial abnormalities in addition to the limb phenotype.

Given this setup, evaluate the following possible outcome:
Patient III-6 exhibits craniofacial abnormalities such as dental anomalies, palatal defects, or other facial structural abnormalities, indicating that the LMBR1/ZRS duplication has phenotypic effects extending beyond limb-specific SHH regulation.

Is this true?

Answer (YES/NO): YES